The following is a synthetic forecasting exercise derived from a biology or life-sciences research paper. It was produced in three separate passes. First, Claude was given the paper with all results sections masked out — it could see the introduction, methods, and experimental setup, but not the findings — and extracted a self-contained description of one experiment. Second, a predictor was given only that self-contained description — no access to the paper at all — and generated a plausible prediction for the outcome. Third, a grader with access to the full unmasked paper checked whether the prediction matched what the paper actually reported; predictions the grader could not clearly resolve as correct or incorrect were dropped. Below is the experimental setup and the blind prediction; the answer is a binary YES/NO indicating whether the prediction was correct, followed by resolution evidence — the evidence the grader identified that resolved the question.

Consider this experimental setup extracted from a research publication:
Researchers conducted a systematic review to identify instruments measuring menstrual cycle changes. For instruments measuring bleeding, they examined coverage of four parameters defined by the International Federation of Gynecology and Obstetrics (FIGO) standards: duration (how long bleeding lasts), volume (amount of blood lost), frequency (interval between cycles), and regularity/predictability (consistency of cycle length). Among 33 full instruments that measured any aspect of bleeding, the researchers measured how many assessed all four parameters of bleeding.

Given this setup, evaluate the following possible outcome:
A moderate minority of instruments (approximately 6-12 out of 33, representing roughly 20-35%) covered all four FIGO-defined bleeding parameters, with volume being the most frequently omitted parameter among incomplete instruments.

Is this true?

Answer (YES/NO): NO